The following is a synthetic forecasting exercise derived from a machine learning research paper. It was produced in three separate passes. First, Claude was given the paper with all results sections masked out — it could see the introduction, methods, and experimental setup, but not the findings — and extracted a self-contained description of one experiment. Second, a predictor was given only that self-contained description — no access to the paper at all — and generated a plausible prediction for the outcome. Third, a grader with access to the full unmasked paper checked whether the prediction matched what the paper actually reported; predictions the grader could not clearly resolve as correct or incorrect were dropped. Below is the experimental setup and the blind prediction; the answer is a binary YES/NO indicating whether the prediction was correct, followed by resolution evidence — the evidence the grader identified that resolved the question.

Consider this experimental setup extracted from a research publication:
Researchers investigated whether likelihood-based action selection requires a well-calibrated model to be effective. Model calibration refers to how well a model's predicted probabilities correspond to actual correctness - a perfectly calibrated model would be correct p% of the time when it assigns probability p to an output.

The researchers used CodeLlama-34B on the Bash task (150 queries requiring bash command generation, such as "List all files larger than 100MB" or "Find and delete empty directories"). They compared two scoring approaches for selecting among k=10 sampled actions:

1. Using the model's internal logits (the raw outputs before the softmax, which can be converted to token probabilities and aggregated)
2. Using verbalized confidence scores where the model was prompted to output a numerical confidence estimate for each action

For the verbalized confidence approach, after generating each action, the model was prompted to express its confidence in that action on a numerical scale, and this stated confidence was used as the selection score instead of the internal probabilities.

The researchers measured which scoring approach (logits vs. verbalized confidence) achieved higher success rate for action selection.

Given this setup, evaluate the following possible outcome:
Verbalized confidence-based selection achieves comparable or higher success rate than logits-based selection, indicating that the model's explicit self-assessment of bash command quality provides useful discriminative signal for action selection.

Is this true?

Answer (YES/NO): NO